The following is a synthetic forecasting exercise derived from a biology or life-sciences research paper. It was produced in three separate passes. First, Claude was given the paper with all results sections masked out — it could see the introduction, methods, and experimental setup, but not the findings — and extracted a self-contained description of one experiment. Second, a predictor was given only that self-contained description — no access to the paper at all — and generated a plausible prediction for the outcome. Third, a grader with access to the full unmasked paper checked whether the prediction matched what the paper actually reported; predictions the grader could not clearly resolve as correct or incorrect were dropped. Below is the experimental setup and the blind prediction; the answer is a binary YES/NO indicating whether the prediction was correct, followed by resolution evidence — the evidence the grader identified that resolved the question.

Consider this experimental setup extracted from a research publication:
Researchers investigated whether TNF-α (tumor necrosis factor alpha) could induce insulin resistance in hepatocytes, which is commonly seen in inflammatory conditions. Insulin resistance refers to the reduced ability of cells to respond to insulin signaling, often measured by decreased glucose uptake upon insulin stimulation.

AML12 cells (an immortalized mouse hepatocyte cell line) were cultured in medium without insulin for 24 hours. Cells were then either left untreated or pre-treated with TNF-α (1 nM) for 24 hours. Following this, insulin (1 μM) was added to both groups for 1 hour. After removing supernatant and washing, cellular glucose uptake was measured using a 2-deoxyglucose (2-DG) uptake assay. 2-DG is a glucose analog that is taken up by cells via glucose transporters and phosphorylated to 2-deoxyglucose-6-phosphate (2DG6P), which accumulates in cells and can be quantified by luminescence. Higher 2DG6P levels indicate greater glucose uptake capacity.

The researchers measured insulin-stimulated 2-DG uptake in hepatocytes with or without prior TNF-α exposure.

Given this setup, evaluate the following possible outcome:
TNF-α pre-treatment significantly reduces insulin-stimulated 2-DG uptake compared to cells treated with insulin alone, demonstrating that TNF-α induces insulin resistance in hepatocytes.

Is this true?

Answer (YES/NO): YES